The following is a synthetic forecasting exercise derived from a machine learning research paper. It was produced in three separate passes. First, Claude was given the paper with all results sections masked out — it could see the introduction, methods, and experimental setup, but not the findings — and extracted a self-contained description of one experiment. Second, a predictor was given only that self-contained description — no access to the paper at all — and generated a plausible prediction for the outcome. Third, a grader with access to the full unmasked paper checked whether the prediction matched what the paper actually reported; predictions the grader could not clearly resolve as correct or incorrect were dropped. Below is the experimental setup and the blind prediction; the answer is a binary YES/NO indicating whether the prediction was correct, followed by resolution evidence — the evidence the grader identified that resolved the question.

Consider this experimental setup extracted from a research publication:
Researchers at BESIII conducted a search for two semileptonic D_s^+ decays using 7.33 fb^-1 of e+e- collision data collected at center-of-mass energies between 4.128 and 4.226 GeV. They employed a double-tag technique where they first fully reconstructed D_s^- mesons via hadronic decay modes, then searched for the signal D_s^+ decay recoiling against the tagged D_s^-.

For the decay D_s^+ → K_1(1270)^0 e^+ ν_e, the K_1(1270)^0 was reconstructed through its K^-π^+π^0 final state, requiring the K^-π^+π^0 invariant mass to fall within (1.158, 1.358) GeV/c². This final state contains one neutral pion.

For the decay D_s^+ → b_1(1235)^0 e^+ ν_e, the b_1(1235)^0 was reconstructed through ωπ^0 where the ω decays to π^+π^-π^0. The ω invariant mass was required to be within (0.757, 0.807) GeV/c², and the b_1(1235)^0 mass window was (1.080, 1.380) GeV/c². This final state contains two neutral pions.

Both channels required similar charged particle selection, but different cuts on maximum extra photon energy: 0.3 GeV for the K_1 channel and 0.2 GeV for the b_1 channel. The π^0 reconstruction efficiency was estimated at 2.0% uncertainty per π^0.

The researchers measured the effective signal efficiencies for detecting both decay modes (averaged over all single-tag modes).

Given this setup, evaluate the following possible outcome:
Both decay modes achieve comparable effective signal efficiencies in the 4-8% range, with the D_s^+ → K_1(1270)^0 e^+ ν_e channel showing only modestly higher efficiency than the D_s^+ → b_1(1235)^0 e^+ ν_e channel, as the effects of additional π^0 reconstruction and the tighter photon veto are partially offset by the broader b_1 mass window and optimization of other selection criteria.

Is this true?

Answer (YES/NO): NO